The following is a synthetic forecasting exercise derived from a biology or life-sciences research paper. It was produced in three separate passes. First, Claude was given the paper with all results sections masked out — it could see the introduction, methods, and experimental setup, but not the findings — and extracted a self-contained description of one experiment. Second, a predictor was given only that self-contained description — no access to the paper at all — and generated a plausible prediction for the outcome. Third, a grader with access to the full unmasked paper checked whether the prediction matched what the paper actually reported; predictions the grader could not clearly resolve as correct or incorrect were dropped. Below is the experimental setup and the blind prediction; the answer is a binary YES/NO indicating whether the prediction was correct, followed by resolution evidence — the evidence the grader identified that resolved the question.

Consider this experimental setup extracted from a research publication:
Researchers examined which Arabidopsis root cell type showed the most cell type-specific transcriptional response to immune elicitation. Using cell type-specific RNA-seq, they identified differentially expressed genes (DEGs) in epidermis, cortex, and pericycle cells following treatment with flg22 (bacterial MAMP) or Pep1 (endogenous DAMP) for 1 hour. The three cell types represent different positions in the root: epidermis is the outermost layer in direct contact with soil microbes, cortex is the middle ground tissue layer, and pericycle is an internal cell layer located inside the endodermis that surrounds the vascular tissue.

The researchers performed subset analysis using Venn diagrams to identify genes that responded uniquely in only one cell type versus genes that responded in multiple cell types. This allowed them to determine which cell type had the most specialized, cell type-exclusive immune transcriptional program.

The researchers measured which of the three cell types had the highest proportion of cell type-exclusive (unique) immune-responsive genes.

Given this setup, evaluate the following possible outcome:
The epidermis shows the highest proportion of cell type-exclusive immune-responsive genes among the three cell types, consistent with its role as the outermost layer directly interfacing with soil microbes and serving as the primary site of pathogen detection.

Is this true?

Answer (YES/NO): NO